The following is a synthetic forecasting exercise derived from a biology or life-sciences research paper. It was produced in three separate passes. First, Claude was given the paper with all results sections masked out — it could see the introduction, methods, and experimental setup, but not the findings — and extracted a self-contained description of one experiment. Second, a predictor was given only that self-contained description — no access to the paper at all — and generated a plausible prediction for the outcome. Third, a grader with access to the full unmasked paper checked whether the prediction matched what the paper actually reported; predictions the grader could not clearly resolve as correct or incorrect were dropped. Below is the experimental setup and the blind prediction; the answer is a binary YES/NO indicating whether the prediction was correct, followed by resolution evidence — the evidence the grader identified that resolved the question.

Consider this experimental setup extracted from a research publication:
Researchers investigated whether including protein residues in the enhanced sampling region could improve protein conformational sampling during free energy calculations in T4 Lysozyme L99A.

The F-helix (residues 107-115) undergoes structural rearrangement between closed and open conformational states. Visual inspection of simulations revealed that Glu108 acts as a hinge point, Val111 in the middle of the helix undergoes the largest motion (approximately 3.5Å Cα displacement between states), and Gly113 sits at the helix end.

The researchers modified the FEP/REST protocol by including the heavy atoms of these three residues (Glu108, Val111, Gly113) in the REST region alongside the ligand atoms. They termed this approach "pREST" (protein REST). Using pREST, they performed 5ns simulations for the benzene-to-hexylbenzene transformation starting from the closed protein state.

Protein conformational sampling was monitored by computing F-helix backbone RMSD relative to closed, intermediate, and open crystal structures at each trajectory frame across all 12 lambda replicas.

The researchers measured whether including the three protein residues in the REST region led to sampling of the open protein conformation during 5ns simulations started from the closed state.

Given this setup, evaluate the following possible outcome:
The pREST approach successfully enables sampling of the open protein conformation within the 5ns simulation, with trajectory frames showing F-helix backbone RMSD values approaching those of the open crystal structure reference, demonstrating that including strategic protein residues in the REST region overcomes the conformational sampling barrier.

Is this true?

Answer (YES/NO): NO